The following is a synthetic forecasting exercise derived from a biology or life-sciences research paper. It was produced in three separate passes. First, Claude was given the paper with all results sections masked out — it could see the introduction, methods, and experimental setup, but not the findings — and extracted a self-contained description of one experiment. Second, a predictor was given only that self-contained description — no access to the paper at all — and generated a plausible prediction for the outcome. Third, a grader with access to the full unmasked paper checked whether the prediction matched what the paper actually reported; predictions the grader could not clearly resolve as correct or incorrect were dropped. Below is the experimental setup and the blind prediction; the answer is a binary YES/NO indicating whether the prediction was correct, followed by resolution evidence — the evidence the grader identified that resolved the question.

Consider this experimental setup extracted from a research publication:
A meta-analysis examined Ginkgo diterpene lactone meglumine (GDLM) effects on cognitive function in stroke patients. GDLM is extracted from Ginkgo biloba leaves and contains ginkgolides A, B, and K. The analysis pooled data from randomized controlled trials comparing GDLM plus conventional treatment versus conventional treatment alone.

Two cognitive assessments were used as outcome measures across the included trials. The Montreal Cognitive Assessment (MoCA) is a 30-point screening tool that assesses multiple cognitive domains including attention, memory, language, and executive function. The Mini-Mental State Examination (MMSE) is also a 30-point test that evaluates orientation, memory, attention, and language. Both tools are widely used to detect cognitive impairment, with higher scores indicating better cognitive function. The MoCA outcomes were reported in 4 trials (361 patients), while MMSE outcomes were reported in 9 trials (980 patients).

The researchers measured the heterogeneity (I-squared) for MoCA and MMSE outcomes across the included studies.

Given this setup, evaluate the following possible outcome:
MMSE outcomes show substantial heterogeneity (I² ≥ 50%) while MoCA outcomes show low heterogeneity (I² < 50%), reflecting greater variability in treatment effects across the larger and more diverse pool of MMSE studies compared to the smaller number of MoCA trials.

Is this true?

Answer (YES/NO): NO